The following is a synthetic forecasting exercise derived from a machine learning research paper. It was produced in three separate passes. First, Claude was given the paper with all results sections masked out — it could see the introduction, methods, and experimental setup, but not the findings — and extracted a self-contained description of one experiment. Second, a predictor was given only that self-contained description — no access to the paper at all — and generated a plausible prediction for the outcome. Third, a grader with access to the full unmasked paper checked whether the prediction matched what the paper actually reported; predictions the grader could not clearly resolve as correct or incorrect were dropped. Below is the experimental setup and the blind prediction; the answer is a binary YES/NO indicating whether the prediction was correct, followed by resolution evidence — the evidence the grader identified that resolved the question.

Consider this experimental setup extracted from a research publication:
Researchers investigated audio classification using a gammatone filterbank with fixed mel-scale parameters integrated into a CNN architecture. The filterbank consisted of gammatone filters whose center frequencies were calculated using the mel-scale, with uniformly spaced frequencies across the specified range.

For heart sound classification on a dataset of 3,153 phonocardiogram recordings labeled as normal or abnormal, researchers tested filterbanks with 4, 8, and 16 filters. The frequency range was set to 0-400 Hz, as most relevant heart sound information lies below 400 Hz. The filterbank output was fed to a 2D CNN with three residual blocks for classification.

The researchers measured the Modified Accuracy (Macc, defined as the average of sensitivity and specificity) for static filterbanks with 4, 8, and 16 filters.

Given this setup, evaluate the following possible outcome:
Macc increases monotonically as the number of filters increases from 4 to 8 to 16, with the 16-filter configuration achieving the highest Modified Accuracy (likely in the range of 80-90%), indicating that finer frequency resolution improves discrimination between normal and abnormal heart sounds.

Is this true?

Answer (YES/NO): NO